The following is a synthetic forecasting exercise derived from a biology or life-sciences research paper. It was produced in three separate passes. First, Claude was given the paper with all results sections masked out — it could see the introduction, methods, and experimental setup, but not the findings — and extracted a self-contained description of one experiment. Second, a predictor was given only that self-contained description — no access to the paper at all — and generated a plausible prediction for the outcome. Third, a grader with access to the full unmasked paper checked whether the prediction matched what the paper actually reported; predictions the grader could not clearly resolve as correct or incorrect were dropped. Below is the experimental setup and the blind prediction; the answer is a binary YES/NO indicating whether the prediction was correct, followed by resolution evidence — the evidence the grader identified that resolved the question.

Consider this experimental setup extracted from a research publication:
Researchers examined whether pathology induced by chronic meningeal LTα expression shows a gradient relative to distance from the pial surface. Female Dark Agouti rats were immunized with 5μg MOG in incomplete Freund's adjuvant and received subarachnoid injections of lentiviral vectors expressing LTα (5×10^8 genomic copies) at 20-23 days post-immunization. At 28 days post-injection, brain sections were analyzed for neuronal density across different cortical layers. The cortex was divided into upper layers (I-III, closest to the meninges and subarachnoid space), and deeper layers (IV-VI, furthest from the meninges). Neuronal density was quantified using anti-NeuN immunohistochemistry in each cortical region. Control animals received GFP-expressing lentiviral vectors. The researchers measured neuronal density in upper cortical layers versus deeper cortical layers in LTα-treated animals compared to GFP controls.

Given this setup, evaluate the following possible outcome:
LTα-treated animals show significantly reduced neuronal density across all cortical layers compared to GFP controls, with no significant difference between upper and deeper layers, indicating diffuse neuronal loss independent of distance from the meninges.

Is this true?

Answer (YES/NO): NO